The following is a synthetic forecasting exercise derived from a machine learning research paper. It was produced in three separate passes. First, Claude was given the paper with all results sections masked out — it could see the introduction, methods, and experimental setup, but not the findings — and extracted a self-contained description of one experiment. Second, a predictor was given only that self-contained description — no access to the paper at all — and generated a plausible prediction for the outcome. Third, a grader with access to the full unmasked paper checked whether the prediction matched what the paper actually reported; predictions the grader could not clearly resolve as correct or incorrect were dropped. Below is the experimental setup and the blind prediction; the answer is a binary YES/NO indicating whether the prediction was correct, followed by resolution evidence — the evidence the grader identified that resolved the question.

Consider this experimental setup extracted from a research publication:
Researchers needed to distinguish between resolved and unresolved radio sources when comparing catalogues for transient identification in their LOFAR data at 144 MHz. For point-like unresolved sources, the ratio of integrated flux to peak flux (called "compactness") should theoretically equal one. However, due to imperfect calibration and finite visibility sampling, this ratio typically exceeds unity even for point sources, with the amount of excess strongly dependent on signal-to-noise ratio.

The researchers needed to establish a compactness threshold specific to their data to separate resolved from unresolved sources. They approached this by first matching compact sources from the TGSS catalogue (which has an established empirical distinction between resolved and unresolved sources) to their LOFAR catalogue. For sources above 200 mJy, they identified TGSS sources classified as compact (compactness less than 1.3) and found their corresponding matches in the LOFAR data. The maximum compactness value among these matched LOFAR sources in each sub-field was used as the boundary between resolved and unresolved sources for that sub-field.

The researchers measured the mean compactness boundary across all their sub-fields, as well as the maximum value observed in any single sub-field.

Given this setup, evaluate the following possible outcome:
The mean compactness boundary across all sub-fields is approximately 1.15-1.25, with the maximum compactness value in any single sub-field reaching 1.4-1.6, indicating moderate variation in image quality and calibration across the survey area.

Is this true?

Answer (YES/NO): NO